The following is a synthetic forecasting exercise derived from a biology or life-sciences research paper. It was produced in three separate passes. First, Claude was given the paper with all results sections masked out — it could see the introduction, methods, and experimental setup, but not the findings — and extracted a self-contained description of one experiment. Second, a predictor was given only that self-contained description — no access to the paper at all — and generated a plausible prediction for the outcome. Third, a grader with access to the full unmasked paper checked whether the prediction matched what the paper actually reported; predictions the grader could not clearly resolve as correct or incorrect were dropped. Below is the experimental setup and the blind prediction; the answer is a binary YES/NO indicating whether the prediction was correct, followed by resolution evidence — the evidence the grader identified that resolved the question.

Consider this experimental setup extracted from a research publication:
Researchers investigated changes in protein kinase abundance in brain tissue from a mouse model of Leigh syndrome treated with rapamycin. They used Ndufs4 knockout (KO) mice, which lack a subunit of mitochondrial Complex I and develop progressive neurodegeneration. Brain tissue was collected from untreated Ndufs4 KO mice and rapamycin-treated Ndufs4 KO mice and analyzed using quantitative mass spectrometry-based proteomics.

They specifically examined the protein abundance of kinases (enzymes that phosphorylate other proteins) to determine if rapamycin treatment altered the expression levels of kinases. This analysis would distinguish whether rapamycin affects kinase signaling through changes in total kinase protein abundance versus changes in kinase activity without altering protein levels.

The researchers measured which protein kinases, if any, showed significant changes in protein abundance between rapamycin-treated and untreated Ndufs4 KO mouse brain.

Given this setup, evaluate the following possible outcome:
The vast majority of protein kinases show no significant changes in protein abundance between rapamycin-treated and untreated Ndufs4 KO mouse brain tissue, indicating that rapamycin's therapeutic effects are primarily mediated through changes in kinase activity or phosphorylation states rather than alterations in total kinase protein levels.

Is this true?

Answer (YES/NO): NO